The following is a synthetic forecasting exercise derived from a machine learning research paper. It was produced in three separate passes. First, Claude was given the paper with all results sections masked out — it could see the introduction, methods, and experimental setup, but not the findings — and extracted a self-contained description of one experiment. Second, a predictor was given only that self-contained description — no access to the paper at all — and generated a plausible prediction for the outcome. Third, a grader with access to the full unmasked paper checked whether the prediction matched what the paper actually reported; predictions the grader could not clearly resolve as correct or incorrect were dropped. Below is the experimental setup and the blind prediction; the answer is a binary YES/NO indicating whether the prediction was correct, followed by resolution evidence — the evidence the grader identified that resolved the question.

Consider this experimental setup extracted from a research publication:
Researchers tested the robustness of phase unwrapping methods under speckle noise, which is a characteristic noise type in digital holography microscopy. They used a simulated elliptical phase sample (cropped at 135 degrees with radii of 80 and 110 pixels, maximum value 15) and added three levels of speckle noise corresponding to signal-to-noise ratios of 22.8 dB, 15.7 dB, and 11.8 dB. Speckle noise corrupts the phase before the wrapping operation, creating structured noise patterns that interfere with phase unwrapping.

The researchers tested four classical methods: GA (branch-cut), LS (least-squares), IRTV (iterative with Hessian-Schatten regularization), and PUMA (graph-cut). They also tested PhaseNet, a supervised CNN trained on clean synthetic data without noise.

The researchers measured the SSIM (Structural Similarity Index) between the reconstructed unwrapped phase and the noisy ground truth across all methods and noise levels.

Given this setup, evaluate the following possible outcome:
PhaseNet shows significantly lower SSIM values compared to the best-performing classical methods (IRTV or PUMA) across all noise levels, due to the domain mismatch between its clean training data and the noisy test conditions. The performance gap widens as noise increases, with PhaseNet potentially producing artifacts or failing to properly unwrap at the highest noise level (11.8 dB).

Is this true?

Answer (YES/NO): NO